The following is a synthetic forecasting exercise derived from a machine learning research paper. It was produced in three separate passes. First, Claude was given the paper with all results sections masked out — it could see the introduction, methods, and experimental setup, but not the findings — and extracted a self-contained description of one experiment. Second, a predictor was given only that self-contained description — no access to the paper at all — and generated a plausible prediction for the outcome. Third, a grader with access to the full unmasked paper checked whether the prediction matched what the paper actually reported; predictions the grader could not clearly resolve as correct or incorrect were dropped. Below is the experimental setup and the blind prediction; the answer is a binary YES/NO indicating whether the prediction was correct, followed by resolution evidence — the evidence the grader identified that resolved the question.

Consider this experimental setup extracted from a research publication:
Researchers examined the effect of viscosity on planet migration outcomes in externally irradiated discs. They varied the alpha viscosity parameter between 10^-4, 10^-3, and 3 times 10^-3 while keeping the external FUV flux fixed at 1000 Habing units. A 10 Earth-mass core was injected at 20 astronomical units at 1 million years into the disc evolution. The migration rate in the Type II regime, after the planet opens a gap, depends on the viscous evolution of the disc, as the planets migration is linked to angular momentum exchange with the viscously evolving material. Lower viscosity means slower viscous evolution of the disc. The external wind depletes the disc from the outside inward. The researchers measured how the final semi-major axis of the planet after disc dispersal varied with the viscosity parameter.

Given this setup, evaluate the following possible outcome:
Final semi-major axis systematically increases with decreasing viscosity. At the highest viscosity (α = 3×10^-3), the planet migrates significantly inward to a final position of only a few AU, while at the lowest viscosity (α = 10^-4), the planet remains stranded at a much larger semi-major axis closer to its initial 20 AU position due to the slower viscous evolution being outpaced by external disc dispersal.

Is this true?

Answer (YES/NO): NO